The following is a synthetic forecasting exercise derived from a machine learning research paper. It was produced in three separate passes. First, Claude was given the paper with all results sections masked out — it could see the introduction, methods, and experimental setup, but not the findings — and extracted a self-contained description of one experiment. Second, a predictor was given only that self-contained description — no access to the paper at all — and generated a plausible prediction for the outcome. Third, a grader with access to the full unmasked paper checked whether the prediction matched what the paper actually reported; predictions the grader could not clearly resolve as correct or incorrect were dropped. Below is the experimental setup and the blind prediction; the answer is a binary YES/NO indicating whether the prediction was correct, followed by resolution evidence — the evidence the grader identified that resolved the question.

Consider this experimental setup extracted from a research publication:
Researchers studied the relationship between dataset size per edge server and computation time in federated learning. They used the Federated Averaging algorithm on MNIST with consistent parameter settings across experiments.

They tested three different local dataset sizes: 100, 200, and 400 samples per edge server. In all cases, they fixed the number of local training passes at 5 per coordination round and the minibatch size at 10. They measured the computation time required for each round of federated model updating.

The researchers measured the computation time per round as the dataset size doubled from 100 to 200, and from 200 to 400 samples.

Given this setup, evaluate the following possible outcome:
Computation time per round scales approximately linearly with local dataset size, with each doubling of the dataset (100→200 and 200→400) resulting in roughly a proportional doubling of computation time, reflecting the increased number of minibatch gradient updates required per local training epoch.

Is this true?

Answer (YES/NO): YES